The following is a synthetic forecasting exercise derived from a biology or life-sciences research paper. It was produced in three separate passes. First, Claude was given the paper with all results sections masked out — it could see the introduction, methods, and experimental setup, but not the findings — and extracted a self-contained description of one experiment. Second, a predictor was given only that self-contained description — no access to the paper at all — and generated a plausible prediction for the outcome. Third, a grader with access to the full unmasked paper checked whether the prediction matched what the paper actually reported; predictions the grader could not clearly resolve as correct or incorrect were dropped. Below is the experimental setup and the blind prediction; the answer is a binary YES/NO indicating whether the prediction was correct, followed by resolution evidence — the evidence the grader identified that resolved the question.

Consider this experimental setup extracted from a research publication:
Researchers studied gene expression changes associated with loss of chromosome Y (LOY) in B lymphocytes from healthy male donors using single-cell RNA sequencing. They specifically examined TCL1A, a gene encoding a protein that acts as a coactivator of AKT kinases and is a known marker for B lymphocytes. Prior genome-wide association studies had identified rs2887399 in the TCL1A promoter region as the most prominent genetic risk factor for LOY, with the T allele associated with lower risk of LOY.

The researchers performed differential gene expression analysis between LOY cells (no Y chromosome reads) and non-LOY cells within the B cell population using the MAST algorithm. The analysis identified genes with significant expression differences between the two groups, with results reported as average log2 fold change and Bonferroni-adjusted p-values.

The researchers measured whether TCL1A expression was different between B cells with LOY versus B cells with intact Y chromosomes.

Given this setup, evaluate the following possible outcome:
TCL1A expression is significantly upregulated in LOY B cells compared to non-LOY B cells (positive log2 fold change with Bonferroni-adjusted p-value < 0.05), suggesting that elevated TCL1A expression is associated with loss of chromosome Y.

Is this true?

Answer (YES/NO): YES